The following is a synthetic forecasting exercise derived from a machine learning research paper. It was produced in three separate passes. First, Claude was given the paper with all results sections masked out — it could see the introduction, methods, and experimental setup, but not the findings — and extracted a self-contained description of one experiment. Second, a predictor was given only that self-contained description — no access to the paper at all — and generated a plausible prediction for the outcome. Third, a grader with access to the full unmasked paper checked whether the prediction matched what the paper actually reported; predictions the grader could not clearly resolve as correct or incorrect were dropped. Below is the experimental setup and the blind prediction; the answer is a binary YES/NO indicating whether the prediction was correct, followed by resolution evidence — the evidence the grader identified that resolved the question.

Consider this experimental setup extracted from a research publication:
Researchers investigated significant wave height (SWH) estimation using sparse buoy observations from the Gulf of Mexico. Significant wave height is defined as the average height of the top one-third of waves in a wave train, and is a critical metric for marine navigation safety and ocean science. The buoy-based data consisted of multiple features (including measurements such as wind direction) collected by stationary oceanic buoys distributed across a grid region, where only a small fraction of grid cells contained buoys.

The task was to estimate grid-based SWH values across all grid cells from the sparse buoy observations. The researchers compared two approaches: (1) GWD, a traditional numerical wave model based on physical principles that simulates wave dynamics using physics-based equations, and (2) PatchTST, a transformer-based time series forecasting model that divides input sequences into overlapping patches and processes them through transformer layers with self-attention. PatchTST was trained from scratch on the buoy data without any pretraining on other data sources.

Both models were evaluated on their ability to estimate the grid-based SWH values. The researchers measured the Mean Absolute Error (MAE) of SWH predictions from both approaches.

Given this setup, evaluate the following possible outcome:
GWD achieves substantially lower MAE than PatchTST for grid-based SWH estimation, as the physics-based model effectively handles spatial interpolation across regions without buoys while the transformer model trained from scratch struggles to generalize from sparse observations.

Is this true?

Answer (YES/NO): YES